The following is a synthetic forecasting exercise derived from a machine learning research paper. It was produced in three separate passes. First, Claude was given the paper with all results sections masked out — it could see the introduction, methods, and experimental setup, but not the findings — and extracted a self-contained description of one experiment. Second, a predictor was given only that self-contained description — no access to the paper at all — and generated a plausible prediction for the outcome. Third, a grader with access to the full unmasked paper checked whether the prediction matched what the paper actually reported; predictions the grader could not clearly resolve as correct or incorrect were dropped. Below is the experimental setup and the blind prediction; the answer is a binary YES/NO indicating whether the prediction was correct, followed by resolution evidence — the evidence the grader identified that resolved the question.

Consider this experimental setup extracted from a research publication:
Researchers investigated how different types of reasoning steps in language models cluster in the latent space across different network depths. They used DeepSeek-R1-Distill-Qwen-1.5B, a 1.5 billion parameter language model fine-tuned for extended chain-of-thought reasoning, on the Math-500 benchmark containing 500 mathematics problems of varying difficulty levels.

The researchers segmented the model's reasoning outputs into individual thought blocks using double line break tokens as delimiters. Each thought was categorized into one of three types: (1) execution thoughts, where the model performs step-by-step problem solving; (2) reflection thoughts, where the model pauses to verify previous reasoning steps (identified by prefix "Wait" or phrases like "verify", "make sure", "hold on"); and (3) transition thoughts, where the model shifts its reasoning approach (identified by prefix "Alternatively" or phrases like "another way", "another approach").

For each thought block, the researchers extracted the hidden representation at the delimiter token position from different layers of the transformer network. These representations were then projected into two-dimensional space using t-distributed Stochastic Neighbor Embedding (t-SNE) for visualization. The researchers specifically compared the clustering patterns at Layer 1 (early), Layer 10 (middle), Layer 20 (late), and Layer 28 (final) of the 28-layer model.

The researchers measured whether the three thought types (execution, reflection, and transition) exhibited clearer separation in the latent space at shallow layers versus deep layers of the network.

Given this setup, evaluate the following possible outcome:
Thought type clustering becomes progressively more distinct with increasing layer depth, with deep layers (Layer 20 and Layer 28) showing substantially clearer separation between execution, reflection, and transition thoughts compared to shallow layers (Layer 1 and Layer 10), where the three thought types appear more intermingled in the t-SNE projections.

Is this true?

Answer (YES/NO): YES